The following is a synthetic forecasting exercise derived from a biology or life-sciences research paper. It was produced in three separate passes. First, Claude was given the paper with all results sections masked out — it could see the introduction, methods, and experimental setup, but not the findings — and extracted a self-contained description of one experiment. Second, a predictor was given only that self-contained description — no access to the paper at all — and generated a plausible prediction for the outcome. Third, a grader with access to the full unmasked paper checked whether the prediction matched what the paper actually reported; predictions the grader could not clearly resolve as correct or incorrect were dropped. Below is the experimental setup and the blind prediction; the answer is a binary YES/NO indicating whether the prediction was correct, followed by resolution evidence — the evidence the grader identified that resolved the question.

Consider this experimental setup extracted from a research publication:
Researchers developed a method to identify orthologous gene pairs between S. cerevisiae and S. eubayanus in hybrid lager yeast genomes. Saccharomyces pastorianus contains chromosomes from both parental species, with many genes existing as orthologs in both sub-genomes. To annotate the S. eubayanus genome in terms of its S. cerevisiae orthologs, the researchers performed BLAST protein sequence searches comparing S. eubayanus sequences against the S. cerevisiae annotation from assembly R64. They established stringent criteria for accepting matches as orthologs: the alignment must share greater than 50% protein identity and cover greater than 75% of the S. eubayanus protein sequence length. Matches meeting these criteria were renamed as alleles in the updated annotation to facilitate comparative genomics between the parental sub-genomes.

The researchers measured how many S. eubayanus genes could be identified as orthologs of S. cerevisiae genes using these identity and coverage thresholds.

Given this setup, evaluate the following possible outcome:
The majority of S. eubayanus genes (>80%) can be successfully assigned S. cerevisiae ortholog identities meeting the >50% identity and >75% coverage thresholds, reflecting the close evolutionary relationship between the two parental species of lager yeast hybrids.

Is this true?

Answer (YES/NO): NO